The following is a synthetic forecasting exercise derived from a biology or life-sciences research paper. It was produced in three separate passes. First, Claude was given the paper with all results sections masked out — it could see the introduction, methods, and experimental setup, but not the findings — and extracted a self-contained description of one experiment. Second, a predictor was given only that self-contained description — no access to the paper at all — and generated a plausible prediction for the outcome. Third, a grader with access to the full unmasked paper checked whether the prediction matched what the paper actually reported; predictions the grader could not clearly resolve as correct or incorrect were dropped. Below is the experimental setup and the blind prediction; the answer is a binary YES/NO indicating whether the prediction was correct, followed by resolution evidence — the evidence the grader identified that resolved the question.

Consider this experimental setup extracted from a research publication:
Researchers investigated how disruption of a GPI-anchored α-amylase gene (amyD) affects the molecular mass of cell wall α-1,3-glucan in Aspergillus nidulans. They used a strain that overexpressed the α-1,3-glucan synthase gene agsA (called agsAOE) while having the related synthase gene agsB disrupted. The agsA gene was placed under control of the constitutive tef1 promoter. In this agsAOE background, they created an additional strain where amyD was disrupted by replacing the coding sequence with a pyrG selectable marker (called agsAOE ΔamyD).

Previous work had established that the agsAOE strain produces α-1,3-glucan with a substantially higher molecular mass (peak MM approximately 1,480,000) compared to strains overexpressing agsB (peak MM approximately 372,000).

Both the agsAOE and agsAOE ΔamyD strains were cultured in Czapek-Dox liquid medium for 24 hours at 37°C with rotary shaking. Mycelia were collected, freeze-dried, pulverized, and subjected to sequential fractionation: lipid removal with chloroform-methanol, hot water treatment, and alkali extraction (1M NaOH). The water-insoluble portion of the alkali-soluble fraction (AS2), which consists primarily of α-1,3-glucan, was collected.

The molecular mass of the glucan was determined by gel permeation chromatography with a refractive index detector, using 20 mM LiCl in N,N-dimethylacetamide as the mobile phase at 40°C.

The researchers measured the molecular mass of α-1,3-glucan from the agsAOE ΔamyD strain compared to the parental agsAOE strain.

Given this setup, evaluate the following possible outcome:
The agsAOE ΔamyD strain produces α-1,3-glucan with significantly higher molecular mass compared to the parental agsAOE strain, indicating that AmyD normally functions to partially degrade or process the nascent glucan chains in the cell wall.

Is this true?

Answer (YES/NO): YES